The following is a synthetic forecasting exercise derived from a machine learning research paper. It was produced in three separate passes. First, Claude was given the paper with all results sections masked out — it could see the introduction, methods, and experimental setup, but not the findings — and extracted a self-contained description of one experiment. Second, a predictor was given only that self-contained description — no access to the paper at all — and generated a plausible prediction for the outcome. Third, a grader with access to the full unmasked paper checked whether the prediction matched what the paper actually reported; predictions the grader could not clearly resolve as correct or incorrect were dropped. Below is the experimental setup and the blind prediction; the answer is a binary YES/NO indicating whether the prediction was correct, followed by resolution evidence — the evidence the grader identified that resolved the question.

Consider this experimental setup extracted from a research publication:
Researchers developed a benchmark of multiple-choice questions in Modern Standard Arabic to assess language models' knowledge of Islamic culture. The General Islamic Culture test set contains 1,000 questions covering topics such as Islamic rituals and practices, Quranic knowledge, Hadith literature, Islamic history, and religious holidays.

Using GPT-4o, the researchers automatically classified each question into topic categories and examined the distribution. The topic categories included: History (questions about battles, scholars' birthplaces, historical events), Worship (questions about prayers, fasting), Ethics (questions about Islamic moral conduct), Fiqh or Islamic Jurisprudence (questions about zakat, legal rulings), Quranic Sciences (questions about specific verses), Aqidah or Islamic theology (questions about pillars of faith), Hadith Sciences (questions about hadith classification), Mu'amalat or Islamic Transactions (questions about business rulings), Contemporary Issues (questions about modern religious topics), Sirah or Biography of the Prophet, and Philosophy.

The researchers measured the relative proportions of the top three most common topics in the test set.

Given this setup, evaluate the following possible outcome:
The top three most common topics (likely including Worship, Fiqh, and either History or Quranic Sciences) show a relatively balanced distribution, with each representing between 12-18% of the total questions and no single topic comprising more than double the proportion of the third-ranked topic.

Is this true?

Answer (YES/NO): NO